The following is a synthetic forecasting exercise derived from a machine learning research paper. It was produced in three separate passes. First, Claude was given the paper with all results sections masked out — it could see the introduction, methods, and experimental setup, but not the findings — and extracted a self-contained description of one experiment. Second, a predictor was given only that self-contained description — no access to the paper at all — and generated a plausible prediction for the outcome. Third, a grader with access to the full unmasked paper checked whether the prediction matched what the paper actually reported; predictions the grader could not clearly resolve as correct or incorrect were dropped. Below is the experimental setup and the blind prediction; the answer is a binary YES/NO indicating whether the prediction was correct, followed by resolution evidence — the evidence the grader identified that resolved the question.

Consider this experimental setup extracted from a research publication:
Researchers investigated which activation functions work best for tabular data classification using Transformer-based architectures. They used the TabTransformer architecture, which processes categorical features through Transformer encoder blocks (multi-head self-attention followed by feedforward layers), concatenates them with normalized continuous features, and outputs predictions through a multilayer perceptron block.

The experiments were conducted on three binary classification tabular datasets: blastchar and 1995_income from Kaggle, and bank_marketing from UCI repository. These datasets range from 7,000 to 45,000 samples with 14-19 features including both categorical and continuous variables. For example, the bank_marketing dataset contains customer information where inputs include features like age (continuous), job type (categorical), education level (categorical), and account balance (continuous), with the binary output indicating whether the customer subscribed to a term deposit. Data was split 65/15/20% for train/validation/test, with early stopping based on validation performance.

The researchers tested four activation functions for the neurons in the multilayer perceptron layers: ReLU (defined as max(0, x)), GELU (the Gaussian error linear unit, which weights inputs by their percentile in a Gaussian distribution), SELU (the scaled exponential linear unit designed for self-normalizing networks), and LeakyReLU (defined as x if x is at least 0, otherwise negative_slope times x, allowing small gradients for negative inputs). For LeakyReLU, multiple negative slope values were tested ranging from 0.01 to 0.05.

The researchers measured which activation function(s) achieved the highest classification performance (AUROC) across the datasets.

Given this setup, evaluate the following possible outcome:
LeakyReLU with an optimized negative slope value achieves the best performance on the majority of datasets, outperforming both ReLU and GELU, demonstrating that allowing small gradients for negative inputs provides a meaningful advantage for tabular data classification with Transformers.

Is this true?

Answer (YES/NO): NO